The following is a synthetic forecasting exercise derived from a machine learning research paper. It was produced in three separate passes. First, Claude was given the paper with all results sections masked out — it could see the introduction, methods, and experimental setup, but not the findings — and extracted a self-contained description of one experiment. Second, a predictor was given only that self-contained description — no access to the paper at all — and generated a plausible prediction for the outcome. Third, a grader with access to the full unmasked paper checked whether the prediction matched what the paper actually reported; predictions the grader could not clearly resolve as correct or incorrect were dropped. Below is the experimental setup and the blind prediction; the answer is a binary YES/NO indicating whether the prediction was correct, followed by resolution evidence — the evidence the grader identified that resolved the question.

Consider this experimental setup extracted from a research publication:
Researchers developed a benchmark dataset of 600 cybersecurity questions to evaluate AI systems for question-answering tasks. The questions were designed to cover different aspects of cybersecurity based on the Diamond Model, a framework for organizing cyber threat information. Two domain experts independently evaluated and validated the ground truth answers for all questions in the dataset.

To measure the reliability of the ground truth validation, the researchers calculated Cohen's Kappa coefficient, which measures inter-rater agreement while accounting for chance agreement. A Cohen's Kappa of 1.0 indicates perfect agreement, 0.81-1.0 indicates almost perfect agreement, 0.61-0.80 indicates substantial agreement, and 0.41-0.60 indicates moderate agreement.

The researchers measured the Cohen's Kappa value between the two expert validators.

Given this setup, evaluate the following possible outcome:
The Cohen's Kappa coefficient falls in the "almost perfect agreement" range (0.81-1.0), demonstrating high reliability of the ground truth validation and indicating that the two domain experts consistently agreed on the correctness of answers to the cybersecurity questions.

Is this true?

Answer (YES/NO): YES